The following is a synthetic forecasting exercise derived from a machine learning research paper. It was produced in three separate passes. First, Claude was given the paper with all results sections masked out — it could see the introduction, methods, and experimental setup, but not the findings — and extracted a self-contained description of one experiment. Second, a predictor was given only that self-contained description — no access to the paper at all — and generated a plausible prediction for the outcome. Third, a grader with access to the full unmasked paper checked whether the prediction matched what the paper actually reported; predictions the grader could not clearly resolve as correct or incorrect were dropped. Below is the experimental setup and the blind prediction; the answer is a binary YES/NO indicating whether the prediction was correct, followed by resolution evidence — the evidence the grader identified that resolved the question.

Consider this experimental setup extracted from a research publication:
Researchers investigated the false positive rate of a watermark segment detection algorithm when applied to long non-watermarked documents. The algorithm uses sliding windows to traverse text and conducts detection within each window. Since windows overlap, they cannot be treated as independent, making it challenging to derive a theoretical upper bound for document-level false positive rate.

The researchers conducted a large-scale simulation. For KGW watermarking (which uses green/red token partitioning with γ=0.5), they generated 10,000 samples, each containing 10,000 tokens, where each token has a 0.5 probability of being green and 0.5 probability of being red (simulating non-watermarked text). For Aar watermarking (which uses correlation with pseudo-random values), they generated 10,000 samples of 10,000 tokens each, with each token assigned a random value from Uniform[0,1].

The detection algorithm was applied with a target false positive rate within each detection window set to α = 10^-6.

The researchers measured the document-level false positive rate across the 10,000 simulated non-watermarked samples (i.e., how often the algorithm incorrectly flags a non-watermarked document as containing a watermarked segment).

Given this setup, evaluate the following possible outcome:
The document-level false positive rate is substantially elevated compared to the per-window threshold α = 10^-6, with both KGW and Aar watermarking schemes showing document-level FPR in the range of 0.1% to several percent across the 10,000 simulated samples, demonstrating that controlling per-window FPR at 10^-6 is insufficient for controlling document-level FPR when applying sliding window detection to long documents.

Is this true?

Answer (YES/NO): YES